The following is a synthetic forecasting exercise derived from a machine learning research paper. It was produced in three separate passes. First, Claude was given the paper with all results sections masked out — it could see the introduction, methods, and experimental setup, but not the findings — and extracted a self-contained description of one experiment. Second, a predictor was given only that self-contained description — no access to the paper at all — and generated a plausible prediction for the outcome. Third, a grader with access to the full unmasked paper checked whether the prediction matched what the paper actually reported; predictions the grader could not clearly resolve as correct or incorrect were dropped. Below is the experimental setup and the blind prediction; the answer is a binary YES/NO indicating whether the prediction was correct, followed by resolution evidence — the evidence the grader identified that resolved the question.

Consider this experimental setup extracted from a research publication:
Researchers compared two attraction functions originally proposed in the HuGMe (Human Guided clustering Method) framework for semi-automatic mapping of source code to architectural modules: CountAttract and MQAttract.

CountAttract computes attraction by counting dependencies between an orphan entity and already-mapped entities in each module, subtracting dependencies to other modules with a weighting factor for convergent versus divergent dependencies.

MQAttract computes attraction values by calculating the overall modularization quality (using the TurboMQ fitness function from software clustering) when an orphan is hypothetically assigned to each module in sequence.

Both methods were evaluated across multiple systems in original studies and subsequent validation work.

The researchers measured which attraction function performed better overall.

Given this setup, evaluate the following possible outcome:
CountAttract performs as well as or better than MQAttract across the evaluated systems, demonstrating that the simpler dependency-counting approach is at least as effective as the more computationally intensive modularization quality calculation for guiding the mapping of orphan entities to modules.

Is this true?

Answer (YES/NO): YES